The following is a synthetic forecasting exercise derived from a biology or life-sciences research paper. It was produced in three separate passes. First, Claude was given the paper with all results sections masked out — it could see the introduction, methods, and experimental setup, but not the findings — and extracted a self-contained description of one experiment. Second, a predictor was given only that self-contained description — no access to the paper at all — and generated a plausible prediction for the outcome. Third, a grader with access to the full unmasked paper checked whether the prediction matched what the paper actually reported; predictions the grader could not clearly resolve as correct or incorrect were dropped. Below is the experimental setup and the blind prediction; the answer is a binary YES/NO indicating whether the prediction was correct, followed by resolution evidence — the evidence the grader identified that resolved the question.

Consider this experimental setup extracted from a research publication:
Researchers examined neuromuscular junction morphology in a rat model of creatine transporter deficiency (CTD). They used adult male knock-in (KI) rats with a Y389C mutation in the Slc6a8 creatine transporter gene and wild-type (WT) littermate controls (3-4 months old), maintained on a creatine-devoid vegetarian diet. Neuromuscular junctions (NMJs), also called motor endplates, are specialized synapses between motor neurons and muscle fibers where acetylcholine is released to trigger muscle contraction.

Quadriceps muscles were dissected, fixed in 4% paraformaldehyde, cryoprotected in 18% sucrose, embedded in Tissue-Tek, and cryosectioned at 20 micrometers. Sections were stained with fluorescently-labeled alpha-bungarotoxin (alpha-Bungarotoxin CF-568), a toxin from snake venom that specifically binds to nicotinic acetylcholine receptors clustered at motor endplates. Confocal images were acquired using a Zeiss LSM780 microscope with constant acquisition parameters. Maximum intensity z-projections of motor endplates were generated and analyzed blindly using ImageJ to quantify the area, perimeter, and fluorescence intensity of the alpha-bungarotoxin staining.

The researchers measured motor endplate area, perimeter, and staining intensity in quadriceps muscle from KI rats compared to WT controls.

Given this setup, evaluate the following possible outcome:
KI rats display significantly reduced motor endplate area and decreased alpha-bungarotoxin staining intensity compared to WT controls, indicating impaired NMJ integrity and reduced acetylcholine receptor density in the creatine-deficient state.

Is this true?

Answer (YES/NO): NO